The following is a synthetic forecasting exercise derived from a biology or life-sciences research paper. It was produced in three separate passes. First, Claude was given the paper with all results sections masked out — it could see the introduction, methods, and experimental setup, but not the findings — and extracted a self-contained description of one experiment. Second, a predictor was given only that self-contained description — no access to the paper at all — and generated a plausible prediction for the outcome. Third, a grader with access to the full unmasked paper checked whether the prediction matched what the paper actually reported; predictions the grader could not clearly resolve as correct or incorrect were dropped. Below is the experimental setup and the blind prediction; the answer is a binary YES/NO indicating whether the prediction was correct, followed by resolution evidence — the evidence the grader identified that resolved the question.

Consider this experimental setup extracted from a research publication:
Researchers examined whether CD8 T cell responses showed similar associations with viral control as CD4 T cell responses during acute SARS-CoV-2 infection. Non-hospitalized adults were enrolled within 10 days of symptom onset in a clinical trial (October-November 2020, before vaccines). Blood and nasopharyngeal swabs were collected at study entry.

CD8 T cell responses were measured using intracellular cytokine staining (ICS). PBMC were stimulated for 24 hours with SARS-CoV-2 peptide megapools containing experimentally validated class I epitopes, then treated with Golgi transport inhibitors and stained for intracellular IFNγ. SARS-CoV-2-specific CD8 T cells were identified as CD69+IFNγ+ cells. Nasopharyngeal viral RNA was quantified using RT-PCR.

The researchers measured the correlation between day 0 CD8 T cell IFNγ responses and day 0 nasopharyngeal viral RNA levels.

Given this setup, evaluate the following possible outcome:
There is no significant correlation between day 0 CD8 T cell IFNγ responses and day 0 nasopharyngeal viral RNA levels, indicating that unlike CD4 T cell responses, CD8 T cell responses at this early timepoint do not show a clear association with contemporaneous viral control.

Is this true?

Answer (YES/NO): NO